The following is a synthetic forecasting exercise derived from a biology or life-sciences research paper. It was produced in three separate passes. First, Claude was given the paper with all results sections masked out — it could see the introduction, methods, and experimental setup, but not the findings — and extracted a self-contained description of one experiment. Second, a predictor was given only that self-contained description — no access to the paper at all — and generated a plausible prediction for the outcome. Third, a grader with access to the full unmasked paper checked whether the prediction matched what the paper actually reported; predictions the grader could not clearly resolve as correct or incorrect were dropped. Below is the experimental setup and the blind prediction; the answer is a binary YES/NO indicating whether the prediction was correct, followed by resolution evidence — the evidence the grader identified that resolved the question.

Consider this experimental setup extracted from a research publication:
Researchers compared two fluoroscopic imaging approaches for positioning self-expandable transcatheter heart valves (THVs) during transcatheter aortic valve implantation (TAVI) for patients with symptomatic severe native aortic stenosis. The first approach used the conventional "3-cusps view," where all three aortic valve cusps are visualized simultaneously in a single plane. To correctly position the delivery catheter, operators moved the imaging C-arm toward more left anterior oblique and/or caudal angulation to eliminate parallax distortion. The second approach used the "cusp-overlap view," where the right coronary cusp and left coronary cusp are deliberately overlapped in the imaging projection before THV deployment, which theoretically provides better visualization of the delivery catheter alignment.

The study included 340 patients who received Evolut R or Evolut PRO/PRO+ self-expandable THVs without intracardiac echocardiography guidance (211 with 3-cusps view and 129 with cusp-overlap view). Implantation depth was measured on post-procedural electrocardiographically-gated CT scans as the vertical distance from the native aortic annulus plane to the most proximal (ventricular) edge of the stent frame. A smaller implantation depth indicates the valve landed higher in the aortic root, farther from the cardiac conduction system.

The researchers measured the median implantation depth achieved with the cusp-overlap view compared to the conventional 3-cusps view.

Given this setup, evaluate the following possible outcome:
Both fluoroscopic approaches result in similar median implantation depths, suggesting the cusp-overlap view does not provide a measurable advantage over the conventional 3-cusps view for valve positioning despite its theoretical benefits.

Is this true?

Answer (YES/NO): NO